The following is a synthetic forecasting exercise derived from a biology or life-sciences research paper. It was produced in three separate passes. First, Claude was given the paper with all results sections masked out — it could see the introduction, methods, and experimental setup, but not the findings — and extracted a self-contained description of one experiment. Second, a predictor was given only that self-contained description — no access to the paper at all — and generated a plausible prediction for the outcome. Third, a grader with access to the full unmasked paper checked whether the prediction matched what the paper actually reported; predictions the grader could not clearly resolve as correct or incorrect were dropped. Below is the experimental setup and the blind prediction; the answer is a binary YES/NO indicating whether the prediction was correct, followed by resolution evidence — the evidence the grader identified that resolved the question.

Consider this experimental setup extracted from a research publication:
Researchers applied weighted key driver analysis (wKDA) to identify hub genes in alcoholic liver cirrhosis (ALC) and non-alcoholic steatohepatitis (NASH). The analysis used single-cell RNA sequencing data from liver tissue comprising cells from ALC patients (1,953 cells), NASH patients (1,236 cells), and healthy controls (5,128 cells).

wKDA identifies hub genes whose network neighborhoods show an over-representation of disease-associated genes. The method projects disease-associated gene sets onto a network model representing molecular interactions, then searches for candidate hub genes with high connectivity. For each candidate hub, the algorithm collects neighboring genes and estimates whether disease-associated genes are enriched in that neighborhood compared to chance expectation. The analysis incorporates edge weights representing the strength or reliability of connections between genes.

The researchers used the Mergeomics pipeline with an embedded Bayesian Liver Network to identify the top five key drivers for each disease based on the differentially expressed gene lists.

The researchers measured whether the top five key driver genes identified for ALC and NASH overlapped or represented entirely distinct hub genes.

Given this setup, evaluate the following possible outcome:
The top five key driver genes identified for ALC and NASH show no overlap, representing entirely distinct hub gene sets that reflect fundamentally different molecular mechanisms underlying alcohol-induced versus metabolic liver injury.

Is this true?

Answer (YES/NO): YES